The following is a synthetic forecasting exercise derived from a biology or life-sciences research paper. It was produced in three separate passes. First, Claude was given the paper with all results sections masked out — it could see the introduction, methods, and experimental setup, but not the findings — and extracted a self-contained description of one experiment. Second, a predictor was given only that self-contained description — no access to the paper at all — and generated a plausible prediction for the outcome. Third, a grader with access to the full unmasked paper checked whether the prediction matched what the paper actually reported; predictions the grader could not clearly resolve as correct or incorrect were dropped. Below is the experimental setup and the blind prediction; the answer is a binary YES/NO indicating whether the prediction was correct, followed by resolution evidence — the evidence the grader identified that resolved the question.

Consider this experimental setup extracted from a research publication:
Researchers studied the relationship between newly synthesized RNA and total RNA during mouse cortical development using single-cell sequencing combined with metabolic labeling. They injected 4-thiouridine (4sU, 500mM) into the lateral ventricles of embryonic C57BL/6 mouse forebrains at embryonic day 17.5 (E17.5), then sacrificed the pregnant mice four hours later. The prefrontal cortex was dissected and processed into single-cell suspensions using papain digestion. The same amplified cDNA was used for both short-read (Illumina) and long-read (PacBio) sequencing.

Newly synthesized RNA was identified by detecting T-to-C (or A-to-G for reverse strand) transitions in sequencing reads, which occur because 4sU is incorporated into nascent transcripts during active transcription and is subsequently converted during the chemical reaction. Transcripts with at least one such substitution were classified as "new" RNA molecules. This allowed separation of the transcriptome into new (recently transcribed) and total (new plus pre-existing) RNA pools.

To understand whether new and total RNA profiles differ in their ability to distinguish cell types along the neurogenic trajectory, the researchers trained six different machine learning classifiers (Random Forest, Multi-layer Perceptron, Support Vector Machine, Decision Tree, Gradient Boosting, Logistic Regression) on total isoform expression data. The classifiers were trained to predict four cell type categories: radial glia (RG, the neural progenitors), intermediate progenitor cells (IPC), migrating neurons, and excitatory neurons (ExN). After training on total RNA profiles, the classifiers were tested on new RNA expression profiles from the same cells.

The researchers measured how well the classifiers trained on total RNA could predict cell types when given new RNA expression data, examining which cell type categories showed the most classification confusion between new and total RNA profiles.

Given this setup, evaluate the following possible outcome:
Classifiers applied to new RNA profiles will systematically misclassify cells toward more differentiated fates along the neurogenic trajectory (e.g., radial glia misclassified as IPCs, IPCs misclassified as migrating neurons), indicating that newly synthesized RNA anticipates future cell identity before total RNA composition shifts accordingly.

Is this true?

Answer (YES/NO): YES